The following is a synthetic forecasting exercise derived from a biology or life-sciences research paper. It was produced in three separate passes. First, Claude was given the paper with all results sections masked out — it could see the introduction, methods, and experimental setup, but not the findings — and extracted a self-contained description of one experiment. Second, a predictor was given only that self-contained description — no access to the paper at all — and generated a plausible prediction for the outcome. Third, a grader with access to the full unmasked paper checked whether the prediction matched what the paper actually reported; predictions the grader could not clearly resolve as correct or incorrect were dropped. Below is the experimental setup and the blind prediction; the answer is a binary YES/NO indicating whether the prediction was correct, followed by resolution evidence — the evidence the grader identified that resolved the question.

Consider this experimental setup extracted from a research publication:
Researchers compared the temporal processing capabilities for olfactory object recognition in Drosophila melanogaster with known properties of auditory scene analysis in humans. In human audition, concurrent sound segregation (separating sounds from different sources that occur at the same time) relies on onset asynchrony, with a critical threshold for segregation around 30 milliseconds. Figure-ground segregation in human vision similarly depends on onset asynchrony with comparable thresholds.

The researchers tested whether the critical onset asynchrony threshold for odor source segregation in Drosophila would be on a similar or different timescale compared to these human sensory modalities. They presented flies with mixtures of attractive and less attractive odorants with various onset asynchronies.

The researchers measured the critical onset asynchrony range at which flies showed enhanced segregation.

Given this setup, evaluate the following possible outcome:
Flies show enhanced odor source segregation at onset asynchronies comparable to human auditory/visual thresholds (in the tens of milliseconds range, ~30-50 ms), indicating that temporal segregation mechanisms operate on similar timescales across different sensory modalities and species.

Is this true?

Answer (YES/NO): YES